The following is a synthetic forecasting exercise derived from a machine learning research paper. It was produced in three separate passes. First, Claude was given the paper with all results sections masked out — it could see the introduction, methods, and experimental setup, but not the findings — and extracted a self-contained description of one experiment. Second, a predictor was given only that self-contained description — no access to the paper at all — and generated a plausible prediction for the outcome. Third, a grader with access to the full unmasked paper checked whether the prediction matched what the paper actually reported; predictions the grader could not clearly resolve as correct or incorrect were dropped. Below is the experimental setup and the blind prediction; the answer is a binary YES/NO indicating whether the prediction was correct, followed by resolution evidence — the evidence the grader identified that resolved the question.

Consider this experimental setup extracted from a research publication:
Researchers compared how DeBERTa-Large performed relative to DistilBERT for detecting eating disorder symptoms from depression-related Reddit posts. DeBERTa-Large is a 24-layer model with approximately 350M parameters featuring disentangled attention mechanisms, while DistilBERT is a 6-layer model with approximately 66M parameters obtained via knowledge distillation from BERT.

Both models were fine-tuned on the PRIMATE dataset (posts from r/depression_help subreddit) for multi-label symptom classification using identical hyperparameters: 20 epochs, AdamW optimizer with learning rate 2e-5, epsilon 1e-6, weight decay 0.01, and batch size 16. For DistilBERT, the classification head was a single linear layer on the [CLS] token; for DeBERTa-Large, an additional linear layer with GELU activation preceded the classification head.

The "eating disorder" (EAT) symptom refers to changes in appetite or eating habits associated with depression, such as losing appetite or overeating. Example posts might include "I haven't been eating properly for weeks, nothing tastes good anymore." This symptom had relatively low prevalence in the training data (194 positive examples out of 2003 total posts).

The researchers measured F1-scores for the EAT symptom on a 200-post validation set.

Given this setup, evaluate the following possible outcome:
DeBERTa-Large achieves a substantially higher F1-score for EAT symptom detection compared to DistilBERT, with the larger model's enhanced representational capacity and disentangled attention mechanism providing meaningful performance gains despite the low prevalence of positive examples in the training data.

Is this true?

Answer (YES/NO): NO